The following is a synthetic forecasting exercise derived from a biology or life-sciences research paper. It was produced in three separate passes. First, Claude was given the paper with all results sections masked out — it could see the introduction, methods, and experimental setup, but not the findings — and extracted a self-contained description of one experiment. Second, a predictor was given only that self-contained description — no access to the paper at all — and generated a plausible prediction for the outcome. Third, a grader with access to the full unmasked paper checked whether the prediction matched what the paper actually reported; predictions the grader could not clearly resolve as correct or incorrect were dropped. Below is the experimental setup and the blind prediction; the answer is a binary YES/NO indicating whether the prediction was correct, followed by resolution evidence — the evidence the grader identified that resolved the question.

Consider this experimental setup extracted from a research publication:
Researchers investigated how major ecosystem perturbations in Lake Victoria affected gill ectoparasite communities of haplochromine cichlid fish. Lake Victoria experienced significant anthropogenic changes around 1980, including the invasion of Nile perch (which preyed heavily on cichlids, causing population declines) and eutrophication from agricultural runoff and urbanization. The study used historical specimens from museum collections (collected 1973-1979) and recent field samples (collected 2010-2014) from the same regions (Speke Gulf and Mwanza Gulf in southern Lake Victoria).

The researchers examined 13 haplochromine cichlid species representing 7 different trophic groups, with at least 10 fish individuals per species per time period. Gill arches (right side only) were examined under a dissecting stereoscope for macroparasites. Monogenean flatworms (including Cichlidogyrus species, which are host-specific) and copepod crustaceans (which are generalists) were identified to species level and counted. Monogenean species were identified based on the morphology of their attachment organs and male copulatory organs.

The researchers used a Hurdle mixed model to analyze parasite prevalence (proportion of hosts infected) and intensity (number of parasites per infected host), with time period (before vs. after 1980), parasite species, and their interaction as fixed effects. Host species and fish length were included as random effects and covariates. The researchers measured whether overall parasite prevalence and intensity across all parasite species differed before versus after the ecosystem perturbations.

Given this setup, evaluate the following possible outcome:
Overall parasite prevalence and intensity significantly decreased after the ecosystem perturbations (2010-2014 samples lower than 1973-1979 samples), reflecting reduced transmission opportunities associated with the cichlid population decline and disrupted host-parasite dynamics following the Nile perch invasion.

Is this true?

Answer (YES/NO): YES